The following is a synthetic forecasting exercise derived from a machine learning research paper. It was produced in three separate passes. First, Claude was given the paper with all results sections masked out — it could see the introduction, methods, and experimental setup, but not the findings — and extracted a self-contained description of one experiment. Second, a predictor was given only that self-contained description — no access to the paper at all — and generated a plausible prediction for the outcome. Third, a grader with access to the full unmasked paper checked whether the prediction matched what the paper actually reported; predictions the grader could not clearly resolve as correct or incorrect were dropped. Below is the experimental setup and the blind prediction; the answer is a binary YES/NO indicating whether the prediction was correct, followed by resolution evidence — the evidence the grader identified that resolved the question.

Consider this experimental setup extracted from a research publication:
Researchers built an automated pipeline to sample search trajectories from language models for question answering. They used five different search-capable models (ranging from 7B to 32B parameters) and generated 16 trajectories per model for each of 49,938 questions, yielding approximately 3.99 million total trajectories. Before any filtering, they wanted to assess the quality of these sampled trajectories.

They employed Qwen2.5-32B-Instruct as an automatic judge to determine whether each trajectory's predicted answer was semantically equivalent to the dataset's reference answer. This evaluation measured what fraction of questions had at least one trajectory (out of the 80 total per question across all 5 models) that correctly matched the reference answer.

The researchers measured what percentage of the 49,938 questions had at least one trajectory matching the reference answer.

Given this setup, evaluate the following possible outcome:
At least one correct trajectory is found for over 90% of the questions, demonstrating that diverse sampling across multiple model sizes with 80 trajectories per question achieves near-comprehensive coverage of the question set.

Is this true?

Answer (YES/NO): NO